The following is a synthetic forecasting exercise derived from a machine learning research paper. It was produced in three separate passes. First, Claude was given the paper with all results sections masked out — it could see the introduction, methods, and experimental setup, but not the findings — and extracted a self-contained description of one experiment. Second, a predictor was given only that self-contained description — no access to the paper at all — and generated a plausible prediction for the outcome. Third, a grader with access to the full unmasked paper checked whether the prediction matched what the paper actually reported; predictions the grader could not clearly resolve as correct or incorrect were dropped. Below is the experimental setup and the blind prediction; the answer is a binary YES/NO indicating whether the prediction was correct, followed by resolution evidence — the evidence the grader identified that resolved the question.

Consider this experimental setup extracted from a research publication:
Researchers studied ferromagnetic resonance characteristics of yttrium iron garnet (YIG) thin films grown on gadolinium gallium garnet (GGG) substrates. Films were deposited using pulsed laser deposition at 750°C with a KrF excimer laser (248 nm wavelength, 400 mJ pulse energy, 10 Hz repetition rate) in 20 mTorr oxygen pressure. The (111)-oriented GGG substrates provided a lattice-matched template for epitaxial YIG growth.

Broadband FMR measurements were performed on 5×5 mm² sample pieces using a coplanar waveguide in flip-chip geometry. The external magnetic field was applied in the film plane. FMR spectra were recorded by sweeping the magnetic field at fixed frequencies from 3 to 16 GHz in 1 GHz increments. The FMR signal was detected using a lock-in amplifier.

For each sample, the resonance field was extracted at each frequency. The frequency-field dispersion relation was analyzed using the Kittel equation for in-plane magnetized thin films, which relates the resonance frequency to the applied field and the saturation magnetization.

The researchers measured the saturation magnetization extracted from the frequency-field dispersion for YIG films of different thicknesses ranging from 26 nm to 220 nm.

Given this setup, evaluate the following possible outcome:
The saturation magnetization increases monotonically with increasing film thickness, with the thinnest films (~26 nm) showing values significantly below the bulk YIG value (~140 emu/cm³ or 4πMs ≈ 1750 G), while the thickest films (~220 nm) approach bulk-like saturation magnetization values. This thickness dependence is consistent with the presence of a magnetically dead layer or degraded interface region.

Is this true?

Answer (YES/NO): NO